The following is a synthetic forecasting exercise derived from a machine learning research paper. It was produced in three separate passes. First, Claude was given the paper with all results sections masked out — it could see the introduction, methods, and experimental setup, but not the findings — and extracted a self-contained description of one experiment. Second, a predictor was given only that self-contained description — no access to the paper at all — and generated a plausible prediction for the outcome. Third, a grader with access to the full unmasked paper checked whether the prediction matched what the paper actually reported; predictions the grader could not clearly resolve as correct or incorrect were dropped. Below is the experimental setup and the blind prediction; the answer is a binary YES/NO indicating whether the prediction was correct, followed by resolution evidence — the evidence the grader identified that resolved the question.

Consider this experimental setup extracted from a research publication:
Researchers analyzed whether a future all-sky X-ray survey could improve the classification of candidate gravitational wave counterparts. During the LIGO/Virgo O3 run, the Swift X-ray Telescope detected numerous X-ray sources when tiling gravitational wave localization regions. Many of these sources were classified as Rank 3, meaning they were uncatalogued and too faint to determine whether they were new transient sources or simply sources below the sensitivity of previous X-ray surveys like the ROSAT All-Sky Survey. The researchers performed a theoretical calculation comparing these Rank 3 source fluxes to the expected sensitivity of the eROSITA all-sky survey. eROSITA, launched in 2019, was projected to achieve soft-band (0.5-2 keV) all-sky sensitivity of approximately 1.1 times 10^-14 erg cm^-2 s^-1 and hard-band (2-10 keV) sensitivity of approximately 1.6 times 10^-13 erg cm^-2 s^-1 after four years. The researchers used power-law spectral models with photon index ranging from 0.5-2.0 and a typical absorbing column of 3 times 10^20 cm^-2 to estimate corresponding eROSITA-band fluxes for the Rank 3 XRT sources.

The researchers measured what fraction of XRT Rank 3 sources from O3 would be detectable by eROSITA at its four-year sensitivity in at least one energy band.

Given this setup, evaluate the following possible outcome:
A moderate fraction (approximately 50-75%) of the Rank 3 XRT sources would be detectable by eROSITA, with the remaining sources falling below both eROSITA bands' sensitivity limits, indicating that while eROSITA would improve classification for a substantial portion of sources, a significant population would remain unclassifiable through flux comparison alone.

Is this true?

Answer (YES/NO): NO